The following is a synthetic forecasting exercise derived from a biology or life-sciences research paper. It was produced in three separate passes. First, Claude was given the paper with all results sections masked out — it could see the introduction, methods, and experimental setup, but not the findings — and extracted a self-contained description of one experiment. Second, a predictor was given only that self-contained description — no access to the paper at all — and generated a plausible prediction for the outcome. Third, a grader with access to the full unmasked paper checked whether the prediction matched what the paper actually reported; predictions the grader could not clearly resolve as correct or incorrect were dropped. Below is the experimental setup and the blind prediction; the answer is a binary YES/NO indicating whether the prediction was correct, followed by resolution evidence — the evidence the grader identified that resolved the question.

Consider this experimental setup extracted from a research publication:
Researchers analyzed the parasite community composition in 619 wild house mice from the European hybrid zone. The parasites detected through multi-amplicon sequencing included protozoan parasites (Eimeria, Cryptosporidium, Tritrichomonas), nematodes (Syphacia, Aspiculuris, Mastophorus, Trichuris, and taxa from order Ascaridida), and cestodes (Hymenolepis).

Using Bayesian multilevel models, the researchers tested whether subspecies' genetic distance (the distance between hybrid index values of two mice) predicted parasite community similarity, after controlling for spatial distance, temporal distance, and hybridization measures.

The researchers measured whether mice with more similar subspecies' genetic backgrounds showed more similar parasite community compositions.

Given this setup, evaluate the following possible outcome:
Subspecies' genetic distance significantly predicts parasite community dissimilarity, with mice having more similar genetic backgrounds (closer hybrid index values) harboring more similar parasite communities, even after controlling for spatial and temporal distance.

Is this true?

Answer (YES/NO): YES